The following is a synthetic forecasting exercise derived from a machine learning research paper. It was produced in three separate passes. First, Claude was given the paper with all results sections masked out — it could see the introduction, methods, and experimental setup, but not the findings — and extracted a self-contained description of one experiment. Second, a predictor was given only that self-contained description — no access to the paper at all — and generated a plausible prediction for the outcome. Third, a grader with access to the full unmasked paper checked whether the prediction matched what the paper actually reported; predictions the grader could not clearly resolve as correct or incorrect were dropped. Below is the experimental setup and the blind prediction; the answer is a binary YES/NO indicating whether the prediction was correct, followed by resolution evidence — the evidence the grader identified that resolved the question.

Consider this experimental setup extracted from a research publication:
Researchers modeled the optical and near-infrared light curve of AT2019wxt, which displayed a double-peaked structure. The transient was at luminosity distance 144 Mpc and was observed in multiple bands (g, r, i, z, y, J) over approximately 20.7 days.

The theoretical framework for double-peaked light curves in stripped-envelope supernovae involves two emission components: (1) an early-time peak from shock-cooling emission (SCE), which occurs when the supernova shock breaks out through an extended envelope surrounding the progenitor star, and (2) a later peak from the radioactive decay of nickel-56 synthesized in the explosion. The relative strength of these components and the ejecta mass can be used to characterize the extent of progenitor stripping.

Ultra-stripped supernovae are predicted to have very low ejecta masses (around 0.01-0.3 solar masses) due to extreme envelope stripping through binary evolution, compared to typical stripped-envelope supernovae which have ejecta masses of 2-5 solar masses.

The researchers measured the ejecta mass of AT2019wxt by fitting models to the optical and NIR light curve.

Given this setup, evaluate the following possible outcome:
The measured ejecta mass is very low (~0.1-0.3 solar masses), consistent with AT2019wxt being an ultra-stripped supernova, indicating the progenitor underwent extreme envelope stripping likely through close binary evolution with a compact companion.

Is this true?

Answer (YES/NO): YES